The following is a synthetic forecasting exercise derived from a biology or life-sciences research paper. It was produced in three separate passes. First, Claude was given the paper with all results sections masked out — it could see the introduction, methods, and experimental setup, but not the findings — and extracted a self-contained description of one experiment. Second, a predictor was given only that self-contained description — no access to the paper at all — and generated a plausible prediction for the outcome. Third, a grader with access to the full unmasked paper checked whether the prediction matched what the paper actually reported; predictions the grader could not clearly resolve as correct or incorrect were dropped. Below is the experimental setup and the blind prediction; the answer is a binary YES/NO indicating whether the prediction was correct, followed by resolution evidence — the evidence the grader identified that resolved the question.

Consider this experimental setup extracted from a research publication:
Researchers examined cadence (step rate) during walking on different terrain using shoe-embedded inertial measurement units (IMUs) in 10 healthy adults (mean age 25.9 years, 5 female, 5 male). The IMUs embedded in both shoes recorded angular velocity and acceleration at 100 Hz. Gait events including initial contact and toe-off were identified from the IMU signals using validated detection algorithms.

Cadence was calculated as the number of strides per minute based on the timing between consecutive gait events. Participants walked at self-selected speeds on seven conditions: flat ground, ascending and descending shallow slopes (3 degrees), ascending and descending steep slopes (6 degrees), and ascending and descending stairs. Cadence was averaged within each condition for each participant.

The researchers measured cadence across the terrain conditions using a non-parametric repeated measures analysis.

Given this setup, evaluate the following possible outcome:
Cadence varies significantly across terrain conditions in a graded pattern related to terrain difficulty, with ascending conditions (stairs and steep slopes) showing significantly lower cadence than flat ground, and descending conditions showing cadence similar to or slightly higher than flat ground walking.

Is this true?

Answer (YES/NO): NO